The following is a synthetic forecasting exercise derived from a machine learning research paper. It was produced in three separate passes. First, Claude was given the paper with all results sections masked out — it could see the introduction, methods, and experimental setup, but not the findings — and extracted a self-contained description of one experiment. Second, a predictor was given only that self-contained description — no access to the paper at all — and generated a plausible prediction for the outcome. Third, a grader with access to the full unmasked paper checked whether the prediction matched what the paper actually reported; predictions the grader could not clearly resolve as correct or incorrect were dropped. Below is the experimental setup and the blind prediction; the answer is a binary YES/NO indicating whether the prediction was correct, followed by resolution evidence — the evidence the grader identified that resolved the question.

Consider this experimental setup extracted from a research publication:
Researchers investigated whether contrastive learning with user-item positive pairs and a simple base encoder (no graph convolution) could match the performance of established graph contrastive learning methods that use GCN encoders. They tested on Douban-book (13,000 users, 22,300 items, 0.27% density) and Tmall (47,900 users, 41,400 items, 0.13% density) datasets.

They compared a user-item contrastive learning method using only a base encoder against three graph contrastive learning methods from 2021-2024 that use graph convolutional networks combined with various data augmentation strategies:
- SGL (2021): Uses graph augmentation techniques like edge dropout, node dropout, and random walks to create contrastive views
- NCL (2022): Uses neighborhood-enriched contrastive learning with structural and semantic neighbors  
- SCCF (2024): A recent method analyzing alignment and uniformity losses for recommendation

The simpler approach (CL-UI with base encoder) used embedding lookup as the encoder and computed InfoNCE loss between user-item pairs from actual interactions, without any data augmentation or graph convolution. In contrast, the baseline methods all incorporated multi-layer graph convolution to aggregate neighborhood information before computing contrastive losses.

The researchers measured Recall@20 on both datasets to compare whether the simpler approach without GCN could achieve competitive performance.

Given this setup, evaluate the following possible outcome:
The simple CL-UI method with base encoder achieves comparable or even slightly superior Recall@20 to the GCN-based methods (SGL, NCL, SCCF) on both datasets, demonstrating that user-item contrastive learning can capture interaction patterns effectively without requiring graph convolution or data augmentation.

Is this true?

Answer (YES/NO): YES